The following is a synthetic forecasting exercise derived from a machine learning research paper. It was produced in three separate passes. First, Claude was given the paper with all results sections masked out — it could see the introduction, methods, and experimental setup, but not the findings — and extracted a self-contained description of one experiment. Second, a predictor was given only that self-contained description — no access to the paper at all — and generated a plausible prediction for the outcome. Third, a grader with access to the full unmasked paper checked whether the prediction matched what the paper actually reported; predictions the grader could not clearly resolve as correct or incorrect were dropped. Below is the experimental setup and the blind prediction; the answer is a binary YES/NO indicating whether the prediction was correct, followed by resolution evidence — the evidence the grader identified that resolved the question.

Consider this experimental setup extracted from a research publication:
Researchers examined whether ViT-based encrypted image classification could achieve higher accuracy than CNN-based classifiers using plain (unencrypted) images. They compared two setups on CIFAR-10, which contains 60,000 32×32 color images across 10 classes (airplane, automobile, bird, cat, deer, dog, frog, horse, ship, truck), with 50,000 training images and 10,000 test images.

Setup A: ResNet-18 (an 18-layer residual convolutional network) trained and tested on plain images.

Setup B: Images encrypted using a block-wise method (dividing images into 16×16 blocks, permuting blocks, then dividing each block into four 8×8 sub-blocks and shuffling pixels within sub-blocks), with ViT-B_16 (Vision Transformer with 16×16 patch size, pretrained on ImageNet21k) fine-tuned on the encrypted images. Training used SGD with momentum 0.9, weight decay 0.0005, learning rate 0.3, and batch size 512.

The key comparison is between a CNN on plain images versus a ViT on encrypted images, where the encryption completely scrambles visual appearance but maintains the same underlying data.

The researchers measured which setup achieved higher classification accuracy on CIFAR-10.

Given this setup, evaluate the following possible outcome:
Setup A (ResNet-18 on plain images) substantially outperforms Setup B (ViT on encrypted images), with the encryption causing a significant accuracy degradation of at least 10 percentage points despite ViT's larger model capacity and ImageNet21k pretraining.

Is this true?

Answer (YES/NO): NO